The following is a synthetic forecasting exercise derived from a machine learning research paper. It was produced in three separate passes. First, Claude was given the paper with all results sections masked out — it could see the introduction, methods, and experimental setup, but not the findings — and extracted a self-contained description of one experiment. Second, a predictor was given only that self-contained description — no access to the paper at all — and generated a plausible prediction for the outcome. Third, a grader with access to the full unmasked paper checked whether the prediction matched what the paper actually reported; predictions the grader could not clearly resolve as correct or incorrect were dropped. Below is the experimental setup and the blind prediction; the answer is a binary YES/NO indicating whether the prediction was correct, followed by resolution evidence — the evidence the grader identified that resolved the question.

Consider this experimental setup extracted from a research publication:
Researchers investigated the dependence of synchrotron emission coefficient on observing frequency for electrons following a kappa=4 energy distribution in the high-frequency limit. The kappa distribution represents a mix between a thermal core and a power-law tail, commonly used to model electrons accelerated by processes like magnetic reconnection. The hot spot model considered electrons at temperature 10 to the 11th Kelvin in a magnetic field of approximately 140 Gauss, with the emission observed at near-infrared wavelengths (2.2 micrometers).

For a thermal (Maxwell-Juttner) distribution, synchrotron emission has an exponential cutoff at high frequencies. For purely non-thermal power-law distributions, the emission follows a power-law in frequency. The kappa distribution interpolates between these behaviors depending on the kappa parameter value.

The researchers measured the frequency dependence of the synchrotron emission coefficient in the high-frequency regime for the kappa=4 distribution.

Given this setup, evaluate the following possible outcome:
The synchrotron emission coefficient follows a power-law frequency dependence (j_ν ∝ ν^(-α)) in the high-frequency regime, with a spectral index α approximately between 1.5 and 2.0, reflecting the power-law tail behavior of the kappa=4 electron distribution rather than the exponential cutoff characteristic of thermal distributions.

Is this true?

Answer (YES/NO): NO